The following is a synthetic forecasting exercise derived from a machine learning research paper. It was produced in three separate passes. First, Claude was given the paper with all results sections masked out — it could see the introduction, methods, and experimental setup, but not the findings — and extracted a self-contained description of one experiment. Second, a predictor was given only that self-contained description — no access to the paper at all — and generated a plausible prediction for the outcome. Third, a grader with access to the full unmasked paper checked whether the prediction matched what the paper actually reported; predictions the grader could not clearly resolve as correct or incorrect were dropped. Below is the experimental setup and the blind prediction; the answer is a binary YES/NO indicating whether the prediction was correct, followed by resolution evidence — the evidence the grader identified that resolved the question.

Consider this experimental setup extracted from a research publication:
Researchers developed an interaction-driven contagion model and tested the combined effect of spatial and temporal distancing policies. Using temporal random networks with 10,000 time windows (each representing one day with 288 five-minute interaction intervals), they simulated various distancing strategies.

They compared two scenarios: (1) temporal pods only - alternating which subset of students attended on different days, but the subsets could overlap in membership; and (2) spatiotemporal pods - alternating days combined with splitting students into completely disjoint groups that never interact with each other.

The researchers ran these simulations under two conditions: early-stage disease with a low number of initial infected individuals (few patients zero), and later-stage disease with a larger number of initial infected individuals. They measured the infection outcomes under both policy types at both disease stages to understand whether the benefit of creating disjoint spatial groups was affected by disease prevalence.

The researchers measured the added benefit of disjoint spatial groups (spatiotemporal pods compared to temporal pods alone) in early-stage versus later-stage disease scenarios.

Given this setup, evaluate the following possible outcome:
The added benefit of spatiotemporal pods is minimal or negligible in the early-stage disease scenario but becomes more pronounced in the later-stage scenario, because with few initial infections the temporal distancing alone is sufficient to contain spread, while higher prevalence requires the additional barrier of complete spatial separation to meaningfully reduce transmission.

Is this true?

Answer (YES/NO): NO